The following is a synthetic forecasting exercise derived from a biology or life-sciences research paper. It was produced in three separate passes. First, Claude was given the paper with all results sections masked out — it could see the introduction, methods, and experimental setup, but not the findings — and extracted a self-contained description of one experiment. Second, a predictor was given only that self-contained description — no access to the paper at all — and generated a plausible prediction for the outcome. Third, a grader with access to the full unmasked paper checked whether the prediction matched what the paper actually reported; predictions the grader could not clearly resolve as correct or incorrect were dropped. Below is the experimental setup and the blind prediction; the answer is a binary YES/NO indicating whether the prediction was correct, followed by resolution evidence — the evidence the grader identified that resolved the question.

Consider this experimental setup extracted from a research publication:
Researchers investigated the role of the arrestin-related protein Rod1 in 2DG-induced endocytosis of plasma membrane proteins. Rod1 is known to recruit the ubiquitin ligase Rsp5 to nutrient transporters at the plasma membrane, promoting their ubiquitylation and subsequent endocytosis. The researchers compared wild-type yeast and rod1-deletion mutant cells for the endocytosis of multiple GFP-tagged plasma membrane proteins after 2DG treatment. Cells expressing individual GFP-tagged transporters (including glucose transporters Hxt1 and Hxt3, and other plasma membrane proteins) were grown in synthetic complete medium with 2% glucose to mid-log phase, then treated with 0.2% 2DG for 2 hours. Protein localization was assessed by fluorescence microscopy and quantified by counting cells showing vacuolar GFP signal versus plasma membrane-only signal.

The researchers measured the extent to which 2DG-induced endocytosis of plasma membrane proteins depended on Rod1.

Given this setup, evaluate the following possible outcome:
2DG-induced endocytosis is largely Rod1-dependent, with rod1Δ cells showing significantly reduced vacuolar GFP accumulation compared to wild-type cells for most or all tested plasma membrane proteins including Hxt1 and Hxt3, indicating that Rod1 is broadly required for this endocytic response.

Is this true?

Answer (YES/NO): YES